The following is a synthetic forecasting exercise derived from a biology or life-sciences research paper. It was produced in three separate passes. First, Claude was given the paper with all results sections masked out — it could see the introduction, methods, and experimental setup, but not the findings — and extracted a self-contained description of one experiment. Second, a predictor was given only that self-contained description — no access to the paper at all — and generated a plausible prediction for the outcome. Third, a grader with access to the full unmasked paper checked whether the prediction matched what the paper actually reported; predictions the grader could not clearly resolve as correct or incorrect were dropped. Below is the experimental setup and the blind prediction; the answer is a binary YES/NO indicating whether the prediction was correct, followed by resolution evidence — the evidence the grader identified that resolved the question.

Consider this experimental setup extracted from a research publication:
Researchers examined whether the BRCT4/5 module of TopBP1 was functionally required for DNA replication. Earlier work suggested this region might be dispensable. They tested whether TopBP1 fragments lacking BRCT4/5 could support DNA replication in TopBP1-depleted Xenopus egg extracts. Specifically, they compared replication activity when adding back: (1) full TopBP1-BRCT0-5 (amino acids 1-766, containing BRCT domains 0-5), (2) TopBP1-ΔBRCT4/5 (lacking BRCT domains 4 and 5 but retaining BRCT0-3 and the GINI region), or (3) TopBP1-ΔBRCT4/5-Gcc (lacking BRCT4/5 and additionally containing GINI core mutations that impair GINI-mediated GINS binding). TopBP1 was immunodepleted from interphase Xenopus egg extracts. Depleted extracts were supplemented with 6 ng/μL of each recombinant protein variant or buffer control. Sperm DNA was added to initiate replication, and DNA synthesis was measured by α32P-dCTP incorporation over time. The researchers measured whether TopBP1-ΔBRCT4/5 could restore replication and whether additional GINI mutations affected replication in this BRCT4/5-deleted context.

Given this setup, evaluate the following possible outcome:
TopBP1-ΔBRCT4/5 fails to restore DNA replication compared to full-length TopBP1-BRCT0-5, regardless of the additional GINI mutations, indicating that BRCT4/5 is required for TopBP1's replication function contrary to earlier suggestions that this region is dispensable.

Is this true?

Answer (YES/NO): NO